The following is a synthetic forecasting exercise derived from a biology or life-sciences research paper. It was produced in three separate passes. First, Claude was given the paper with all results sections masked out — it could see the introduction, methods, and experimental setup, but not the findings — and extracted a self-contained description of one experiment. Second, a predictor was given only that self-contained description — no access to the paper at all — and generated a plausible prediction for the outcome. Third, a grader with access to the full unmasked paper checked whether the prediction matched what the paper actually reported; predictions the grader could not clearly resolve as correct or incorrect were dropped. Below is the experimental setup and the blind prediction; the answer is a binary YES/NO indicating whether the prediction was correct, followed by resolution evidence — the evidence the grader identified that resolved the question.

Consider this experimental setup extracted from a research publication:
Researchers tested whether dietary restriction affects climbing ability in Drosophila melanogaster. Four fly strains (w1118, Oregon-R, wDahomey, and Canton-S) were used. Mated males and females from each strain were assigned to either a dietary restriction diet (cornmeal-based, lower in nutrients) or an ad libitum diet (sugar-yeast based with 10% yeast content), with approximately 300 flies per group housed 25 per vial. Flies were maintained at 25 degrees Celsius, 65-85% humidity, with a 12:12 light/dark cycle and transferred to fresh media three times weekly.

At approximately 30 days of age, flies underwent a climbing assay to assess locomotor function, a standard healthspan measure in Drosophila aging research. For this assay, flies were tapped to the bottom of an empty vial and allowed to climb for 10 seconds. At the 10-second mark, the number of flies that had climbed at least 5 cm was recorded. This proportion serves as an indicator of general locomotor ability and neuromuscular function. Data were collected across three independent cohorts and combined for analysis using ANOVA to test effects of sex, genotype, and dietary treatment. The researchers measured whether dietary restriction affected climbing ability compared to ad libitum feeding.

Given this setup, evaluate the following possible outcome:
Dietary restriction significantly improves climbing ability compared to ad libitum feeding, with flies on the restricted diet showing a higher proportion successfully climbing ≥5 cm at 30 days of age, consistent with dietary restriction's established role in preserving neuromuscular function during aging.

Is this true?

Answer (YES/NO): NO